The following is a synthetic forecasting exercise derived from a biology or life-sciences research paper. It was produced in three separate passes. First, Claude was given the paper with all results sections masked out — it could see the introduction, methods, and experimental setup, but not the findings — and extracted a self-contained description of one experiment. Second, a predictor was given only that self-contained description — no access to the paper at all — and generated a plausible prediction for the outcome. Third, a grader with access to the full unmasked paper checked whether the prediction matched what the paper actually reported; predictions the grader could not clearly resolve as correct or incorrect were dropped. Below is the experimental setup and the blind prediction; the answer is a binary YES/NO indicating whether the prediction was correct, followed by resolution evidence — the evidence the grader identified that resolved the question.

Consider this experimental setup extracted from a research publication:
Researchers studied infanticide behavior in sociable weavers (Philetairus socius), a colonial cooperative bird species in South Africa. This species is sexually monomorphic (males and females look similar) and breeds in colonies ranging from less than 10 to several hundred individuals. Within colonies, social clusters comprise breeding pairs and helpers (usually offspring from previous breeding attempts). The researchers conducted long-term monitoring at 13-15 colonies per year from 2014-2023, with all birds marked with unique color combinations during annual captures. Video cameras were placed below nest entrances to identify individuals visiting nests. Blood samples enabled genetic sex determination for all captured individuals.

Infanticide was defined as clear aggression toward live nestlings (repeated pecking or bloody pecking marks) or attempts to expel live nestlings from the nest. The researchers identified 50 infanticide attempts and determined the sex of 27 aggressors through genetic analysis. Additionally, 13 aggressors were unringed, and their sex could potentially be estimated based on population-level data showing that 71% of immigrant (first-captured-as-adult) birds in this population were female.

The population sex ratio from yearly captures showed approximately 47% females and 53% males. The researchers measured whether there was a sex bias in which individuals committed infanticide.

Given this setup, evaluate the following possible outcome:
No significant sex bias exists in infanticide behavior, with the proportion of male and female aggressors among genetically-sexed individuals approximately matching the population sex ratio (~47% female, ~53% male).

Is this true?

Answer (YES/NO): NO